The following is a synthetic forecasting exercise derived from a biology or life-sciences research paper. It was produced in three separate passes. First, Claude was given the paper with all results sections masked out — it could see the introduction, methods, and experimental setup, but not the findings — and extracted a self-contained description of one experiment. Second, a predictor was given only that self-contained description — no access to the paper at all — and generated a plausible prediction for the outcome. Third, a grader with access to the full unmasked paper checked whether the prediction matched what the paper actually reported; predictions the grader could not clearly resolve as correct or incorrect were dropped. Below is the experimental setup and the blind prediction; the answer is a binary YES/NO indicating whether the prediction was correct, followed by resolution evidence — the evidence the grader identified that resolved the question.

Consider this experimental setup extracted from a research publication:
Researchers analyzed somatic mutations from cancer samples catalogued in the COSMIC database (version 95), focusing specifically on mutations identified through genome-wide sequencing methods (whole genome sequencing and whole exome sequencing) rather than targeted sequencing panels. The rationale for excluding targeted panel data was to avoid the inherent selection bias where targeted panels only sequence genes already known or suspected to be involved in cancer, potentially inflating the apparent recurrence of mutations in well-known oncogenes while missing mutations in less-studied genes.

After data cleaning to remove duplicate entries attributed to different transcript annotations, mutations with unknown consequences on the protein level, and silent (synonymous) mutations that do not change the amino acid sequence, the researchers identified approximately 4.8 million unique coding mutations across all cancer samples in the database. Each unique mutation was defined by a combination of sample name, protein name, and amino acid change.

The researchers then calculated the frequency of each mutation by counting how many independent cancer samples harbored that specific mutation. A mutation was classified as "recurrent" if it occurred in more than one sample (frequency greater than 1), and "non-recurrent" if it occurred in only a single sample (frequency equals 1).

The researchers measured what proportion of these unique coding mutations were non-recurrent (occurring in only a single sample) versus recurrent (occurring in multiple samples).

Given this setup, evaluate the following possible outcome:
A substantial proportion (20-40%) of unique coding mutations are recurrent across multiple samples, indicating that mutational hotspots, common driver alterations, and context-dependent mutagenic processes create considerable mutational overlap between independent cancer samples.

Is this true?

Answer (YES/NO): YES